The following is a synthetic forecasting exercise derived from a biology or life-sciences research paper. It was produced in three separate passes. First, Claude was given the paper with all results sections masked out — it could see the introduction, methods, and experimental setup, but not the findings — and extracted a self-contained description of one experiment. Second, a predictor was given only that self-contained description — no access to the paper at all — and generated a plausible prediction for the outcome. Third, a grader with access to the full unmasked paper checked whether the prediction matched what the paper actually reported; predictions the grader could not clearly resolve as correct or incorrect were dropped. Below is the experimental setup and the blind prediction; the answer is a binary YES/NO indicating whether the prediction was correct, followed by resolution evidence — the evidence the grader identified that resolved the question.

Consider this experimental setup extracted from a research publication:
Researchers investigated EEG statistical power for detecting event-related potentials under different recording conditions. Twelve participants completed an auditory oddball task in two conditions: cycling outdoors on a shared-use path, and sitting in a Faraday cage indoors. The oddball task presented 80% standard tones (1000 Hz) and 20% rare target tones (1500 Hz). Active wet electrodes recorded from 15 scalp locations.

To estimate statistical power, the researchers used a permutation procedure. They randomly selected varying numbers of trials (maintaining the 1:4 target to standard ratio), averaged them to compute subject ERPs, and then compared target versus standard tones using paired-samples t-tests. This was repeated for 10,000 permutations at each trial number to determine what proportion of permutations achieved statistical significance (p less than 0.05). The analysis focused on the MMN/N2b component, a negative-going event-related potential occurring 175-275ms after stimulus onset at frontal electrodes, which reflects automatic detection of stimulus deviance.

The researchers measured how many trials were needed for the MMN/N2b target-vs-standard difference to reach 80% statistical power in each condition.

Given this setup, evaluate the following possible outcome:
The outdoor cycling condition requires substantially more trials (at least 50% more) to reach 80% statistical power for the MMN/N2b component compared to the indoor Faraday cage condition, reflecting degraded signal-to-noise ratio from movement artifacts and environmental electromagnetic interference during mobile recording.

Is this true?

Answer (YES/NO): NO